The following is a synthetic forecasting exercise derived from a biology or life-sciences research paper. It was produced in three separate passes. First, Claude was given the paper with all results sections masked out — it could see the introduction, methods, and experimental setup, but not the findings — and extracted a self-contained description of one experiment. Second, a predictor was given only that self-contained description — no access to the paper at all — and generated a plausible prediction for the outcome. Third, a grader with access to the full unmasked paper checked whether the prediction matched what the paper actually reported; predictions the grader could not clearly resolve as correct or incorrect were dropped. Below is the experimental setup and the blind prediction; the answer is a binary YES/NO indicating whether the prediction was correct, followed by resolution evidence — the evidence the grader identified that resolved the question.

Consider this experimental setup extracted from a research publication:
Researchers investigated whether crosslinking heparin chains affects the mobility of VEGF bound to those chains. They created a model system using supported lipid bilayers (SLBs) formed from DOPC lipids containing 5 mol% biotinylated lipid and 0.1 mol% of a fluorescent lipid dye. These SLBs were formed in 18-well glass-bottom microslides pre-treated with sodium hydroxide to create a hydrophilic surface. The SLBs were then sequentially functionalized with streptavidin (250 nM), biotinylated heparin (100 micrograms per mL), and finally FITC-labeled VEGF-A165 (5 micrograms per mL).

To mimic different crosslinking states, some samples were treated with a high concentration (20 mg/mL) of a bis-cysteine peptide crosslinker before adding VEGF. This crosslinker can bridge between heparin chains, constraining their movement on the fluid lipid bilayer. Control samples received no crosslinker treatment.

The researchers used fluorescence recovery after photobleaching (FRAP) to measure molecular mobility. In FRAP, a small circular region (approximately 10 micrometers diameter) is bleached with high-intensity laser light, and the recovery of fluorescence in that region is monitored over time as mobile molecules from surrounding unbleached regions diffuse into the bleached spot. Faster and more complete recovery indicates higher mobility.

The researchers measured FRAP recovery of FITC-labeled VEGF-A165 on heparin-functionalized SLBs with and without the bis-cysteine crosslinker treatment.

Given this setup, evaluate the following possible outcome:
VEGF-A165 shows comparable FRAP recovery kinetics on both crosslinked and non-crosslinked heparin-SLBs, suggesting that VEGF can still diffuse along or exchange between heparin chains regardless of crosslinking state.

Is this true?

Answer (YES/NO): NO